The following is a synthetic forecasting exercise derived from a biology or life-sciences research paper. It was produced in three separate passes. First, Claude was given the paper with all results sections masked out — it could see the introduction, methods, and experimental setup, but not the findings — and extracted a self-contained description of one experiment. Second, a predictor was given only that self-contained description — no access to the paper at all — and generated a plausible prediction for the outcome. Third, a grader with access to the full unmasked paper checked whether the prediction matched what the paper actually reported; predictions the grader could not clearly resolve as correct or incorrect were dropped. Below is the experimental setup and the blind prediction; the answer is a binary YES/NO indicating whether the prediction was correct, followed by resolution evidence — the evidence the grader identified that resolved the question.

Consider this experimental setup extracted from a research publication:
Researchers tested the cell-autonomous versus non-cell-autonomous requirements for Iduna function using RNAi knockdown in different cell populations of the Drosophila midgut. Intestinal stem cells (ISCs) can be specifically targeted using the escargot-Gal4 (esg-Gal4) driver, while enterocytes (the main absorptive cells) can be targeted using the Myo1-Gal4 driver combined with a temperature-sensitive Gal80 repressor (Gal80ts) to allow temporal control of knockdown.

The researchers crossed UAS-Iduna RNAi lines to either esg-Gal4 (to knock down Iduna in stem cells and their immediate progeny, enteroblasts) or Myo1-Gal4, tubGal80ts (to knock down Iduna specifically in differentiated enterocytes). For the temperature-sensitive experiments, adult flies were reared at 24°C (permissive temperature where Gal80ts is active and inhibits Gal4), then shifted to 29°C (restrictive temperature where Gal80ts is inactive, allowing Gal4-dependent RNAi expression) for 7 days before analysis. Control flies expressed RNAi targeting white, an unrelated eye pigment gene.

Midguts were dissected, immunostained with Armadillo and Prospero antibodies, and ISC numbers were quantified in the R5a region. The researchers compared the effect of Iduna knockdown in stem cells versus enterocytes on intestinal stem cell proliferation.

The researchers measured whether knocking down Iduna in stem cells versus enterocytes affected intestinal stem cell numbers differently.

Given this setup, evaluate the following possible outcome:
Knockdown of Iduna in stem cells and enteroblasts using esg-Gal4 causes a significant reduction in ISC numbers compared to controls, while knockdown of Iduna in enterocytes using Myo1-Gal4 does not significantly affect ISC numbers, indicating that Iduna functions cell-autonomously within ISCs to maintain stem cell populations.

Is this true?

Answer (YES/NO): NO